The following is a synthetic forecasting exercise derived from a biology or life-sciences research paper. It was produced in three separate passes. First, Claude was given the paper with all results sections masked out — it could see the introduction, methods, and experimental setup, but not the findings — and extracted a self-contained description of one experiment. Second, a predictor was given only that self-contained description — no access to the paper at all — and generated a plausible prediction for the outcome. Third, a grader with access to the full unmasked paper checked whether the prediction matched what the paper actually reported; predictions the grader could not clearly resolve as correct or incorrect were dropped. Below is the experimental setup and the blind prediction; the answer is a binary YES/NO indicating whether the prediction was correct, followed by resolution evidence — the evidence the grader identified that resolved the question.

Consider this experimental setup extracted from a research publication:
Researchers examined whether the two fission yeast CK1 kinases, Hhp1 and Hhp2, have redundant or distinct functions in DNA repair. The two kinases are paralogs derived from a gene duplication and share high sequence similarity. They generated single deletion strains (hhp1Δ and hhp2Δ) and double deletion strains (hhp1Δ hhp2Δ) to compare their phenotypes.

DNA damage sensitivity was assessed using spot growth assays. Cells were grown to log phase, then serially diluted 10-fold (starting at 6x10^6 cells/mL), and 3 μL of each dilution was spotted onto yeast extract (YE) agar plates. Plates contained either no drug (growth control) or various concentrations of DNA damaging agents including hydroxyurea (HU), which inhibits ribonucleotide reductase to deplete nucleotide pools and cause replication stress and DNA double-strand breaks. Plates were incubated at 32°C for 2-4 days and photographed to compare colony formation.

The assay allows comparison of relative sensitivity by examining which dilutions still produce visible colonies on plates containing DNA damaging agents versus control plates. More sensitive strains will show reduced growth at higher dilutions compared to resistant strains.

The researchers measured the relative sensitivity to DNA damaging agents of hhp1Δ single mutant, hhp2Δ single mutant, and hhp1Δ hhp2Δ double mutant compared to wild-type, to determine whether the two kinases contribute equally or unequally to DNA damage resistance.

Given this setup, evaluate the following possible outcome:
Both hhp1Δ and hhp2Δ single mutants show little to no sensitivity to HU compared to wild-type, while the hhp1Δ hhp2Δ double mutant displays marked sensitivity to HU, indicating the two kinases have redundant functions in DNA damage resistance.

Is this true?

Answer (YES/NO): NO